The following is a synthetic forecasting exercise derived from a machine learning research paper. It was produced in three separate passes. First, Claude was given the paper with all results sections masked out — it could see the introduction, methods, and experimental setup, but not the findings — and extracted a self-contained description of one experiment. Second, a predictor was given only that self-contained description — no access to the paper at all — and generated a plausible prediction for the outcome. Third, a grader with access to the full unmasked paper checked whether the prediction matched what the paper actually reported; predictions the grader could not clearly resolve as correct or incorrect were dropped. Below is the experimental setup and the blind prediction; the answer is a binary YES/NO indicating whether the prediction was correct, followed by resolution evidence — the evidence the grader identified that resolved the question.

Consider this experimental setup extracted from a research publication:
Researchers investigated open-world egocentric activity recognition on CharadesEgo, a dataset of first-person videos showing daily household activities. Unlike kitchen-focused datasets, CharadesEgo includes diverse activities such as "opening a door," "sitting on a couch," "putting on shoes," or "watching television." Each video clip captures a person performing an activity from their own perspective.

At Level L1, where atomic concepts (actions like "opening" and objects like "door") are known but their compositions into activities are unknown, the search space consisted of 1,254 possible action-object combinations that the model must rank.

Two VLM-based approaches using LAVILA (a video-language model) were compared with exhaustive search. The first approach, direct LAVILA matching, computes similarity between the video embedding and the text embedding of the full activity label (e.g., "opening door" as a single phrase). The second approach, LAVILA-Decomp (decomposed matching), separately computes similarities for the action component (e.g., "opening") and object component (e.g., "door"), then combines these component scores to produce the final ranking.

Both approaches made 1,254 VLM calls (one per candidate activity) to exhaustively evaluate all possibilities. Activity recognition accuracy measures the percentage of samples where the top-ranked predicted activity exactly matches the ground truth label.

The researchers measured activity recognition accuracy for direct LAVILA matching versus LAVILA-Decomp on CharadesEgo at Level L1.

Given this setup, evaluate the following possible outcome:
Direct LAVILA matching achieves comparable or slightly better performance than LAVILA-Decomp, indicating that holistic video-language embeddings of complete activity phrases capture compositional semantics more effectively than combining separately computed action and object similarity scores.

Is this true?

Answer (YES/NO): NO